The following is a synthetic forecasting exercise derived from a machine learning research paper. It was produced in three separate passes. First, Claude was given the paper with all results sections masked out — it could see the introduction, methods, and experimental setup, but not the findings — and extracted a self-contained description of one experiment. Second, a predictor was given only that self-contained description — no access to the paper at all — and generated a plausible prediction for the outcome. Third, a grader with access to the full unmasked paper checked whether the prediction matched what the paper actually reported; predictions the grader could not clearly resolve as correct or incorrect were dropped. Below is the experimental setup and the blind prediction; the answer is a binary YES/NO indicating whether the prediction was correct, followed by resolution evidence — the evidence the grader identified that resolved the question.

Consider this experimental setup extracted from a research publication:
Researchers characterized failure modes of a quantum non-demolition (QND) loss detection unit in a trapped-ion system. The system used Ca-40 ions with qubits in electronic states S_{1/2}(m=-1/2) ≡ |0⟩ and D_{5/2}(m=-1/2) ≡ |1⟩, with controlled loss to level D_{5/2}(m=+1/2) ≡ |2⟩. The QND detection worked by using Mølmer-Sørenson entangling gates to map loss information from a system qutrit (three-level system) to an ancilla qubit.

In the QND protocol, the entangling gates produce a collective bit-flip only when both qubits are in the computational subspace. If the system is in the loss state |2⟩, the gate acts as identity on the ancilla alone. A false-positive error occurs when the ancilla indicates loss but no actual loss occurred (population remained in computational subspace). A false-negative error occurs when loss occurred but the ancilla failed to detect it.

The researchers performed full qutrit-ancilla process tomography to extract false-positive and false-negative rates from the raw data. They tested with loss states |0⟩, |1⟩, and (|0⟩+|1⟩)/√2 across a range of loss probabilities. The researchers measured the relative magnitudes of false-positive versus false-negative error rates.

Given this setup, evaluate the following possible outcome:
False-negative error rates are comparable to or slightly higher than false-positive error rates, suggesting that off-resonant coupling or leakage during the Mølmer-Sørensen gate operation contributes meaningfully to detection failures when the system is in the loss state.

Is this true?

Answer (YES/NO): NO